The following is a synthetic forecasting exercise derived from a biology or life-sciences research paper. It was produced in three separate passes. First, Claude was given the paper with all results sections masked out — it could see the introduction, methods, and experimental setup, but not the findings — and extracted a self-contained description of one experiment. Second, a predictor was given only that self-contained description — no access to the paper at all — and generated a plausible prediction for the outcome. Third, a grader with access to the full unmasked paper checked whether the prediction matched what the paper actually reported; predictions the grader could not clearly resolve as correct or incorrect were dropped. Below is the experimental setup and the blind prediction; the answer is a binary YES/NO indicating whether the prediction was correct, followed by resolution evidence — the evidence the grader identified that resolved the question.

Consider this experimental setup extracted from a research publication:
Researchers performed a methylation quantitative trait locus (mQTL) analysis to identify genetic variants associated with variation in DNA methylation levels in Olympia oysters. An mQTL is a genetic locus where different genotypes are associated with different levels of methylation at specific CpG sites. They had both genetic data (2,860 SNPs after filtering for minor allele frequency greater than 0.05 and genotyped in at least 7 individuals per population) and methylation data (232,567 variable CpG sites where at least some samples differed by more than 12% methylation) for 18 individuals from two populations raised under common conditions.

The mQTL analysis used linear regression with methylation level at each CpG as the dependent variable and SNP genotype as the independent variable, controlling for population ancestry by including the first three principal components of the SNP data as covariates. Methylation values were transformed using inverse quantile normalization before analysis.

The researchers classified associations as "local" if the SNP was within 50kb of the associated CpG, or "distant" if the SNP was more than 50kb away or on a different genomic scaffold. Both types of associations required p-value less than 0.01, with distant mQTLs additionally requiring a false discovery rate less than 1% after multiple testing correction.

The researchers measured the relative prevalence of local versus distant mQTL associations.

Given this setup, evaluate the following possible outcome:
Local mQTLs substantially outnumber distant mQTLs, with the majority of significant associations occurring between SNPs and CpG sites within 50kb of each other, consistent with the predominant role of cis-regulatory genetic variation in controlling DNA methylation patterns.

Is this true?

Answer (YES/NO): NO